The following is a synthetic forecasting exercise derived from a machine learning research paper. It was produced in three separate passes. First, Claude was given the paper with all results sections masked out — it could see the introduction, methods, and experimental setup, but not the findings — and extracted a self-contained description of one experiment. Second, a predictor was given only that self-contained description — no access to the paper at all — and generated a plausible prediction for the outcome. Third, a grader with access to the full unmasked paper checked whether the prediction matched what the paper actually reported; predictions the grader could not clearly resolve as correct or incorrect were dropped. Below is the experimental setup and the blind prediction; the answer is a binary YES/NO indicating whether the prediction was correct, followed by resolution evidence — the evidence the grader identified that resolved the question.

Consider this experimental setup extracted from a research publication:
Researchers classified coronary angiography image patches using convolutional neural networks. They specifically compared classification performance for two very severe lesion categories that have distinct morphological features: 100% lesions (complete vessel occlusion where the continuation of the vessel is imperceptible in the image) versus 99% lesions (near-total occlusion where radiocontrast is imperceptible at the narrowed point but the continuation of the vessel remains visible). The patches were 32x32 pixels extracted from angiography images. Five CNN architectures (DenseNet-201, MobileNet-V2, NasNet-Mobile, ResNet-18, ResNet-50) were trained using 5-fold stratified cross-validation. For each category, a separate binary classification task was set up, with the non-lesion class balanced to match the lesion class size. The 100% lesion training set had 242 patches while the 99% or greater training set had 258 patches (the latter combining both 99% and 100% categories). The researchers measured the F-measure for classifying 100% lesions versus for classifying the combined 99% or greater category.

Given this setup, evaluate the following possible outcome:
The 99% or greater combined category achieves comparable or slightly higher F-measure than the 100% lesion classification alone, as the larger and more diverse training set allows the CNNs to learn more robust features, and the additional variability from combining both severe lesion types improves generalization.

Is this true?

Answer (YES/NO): YES